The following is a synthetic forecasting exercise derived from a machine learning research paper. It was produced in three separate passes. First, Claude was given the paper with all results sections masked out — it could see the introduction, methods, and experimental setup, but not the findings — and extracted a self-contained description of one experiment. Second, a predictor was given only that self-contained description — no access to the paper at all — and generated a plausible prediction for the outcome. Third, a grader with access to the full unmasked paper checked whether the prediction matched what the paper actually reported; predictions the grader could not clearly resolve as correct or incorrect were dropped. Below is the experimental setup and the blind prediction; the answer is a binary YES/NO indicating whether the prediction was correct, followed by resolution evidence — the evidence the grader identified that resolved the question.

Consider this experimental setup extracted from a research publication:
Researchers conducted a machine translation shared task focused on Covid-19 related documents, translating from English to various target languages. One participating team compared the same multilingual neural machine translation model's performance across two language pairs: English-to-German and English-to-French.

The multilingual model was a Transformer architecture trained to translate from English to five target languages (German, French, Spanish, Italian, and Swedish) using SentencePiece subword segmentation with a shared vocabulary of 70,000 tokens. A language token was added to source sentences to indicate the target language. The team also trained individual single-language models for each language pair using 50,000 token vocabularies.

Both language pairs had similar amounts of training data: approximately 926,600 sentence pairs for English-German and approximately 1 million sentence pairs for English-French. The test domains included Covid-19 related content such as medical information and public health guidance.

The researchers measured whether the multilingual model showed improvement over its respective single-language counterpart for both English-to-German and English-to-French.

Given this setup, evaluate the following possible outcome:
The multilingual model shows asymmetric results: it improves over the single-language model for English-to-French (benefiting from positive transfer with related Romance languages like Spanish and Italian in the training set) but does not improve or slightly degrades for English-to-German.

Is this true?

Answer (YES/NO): NO